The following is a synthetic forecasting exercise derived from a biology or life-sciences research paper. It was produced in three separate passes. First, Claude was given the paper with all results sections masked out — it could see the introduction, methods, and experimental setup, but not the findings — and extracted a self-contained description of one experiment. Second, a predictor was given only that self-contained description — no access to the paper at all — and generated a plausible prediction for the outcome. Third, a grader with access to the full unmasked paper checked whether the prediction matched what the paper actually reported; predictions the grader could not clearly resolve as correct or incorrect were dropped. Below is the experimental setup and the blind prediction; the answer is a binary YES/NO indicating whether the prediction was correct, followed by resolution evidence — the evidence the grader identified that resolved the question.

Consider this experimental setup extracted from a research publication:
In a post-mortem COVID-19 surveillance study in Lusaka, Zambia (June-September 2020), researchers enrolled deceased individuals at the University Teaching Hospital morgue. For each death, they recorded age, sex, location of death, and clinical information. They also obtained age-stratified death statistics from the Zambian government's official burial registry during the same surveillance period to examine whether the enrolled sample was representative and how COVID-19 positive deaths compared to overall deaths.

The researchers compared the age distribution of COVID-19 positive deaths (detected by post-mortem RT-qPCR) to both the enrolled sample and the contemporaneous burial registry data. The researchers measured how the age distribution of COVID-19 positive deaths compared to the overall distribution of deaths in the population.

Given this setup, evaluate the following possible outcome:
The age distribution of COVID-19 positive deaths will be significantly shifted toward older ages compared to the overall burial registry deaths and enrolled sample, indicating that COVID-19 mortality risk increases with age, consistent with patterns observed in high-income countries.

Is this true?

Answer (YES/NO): NO